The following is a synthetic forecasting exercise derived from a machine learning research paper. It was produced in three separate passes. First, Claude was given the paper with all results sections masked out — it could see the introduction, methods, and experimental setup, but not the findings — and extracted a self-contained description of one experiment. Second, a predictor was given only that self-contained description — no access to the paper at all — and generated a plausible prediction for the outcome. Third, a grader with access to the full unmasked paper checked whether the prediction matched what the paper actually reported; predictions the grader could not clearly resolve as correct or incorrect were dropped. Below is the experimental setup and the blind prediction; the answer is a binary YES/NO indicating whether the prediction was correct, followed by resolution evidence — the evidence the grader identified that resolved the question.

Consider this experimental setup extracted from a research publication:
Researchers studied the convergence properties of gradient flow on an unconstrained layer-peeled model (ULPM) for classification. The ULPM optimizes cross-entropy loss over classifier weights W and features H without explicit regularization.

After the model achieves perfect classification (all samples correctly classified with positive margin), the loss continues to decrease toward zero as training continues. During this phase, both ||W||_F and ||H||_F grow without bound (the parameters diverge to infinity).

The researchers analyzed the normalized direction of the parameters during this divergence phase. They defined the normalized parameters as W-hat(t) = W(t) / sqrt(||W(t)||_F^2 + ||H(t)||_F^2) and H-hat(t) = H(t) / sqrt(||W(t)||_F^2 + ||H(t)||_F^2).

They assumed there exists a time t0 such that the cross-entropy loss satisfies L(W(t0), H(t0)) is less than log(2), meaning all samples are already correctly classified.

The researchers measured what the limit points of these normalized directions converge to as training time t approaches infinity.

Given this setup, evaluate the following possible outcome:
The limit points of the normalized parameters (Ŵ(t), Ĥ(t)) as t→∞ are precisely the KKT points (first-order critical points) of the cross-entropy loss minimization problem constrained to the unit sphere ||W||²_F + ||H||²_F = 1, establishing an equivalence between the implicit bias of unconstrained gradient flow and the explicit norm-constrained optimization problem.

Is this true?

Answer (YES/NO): NO